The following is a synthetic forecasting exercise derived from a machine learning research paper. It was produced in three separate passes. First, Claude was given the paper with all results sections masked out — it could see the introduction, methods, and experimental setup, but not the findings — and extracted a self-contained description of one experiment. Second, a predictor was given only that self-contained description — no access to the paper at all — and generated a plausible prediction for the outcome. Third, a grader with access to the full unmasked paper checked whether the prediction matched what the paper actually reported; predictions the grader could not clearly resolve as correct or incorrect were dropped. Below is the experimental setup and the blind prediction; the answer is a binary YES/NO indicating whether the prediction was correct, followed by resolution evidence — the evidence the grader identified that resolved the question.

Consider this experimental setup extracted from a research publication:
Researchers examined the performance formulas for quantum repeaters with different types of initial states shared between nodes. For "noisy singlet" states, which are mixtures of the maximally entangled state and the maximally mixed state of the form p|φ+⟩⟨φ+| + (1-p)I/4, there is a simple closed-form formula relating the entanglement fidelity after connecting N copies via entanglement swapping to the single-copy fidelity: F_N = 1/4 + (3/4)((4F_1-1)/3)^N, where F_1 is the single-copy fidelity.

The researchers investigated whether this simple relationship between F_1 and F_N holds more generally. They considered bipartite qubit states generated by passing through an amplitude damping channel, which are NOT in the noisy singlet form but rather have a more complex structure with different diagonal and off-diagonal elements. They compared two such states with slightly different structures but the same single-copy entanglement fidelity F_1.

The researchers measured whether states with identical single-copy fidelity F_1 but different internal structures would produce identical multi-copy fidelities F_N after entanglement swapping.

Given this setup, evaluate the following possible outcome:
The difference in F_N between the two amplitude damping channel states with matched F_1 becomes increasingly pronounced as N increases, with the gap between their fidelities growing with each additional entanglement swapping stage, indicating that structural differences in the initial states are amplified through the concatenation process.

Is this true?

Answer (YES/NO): NO